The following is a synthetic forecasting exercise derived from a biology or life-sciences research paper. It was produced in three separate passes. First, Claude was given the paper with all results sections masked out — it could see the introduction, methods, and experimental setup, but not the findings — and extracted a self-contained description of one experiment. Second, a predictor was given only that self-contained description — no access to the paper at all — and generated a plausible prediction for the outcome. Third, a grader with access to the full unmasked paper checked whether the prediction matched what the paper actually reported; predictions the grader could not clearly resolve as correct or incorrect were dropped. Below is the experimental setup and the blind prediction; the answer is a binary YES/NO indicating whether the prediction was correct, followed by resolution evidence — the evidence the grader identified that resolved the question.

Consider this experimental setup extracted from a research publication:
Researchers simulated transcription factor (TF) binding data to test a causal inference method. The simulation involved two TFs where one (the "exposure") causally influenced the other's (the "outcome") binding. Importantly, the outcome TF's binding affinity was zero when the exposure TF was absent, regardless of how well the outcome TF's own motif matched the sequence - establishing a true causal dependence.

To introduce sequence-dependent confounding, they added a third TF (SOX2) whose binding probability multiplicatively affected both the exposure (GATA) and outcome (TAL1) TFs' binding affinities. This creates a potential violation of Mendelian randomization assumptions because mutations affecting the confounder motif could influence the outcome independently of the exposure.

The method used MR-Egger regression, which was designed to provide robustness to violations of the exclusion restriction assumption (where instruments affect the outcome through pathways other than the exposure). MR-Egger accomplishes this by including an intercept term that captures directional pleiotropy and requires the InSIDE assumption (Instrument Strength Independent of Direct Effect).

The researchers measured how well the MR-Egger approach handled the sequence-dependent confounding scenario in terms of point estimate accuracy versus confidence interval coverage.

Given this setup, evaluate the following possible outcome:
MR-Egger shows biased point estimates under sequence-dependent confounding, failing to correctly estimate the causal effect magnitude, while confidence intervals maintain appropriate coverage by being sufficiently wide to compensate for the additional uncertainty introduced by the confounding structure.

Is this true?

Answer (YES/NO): NO